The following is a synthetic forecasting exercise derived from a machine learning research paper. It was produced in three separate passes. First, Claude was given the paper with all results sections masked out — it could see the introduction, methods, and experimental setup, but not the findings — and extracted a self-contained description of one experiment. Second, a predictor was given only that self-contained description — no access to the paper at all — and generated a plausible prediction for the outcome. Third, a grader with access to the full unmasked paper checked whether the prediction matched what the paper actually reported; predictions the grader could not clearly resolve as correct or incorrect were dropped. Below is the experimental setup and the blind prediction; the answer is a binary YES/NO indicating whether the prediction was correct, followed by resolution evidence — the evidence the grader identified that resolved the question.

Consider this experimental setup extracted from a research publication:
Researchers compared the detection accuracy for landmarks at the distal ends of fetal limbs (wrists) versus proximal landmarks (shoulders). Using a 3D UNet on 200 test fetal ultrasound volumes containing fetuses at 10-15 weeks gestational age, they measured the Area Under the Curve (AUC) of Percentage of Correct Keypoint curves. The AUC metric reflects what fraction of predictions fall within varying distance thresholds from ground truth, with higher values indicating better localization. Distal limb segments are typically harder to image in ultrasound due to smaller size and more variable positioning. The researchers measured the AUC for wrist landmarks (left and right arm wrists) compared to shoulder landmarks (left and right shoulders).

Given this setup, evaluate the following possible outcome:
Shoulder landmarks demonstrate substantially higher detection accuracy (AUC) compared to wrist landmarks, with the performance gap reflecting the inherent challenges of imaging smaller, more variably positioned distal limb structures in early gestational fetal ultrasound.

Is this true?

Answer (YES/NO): YES